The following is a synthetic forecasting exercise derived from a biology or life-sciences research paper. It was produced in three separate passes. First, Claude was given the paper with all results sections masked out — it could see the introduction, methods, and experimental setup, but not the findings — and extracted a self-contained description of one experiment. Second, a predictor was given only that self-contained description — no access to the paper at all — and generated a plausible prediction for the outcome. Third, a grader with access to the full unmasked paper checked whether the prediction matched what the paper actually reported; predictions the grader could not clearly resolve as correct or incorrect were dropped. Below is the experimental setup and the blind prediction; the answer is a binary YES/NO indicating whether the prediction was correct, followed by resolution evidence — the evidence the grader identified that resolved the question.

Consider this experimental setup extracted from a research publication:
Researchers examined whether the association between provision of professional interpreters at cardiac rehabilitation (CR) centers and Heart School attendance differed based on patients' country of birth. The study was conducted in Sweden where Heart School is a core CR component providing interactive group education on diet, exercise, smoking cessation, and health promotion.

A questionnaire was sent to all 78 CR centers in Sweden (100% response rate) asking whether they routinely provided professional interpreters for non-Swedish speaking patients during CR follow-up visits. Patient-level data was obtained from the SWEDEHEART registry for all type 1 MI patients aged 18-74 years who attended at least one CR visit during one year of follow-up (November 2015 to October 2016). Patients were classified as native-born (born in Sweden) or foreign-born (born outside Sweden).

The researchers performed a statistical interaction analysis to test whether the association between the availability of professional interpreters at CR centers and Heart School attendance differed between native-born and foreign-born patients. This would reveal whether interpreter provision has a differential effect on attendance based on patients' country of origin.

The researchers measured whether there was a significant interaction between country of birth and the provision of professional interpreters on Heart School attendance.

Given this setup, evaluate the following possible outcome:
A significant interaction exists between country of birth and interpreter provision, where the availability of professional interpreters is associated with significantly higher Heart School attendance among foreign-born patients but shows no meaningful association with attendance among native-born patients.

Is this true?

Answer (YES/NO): YES